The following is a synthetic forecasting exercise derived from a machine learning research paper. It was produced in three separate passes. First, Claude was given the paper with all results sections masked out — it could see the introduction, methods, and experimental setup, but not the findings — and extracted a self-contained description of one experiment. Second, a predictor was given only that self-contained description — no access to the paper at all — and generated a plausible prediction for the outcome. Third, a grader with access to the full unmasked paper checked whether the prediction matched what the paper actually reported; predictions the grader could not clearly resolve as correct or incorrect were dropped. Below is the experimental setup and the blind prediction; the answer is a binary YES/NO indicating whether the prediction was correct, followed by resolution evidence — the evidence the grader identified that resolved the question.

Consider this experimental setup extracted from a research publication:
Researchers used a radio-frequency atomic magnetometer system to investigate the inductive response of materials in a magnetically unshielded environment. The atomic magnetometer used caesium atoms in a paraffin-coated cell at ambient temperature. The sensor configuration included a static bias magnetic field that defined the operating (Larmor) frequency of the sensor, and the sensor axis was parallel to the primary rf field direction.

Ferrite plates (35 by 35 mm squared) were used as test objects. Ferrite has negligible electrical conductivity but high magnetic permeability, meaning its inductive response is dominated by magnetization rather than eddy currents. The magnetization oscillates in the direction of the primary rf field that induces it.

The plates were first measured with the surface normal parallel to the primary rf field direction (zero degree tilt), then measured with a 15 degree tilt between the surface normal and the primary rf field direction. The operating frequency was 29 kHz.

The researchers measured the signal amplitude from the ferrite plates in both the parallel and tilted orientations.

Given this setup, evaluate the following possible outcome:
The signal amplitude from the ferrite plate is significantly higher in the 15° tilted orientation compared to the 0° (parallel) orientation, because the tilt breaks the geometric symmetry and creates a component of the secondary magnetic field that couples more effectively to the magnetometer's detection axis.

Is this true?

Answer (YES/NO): NO